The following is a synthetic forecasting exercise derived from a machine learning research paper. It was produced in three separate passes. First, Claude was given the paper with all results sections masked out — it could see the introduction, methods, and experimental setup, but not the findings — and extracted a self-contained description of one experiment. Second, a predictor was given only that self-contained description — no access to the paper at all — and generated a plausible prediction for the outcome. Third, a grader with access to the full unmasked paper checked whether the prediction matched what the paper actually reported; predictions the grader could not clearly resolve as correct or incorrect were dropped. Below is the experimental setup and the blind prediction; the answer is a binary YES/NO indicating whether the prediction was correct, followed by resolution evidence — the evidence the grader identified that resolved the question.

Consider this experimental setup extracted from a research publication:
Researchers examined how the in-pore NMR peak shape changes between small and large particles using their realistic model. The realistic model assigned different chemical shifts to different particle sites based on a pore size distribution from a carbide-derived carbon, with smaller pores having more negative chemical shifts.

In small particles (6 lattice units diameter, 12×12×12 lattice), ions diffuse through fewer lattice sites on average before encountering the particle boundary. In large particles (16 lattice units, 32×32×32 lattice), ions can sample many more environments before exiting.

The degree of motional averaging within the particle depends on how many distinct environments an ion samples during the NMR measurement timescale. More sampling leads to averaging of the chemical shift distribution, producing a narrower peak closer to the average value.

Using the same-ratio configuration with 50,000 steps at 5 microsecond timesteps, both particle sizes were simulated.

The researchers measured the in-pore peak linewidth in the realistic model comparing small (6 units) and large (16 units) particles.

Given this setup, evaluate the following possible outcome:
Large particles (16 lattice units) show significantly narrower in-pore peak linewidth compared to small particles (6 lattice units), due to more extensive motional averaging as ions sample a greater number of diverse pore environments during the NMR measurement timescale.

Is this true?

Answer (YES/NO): NO